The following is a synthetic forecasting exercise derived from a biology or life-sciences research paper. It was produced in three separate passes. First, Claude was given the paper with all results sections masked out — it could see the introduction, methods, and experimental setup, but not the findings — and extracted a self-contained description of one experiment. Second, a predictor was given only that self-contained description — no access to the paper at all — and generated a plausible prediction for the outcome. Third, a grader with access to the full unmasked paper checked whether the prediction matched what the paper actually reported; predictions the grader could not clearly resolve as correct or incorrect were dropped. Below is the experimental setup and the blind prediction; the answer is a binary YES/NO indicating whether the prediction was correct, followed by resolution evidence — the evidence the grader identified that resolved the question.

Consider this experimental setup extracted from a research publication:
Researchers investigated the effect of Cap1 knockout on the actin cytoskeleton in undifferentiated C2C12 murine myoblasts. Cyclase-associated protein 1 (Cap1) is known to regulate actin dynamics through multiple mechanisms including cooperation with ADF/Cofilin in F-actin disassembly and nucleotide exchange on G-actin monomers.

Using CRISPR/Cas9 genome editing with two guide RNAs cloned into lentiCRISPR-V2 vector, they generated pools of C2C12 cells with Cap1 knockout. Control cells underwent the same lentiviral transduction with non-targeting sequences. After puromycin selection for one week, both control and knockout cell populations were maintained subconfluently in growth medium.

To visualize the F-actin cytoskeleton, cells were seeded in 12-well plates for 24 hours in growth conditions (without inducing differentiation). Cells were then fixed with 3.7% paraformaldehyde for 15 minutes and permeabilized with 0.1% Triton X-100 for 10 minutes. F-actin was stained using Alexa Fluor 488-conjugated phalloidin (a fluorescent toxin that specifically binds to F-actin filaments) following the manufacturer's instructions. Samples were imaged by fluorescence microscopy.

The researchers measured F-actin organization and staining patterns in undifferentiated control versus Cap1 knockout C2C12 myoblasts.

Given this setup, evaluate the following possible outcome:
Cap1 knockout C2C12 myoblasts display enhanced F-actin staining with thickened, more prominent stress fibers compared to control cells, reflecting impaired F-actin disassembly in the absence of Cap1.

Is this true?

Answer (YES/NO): YES